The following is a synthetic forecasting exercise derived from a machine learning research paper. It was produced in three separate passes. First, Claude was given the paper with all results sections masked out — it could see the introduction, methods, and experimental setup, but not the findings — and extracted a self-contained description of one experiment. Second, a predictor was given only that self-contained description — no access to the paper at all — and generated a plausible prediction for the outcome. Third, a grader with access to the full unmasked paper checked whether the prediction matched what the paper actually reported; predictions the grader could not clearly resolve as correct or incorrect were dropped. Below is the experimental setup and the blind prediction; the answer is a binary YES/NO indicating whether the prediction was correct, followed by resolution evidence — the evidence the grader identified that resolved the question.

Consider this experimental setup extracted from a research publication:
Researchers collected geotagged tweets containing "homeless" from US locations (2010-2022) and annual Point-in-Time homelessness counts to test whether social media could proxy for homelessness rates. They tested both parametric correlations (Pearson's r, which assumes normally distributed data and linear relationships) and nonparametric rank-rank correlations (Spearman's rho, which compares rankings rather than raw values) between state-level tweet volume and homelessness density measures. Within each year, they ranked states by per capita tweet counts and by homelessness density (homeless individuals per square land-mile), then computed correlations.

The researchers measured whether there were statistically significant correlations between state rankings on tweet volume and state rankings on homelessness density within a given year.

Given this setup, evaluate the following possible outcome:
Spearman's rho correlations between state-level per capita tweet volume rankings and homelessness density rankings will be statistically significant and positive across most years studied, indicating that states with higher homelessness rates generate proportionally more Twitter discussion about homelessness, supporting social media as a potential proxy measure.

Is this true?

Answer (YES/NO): YES